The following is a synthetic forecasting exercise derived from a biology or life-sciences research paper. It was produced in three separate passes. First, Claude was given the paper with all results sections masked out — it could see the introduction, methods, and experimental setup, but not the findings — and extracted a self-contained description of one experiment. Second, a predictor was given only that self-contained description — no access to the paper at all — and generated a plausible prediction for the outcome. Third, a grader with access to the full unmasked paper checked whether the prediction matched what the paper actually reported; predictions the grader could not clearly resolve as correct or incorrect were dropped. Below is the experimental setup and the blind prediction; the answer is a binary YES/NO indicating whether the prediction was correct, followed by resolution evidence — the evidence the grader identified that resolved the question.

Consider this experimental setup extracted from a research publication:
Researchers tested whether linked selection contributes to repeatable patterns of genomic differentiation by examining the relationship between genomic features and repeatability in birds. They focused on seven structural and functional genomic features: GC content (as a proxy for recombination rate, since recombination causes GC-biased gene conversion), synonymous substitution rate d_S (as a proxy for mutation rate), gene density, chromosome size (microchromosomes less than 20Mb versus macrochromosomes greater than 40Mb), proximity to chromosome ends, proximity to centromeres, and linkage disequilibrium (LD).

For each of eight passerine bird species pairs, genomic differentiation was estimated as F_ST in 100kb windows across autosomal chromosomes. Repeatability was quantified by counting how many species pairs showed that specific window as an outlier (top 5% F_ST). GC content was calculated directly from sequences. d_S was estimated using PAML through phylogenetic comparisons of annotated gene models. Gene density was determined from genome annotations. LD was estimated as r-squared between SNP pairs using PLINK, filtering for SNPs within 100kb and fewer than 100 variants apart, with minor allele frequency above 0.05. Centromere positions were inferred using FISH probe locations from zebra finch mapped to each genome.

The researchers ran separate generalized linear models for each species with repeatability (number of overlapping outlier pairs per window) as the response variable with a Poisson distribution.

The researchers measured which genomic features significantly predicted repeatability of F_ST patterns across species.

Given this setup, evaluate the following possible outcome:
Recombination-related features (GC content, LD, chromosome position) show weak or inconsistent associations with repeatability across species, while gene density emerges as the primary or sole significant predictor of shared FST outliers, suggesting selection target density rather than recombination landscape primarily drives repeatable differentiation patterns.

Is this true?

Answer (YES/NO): NO